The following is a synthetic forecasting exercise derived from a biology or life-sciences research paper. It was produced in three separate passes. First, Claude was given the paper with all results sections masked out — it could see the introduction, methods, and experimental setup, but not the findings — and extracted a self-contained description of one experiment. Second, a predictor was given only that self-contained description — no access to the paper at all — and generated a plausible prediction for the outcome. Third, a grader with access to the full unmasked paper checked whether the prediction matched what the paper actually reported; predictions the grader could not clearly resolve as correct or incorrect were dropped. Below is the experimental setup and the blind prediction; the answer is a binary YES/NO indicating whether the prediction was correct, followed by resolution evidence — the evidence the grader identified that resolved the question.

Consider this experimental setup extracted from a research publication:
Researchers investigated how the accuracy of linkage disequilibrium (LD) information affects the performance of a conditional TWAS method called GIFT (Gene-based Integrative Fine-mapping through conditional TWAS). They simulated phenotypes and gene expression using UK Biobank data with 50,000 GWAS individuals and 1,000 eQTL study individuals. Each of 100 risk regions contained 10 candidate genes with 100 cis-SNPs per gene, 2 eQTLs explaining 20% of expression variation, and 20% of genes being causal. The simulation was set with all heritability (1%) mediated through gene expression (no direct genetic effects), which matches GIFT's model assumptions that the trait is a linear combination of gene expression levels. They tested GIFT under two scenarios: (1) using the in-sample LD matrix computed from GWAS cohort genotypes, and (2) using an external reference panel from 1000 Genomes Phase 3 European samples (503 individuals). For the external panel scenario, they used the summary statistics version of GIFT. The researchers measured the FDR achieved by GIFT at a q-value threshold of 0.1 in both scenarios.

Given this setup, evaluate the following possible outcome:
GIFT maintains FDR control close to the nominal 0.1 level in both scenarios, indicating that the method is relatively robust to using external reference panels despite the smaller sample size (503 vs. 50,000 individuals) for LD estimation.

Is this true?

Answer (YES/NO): NO